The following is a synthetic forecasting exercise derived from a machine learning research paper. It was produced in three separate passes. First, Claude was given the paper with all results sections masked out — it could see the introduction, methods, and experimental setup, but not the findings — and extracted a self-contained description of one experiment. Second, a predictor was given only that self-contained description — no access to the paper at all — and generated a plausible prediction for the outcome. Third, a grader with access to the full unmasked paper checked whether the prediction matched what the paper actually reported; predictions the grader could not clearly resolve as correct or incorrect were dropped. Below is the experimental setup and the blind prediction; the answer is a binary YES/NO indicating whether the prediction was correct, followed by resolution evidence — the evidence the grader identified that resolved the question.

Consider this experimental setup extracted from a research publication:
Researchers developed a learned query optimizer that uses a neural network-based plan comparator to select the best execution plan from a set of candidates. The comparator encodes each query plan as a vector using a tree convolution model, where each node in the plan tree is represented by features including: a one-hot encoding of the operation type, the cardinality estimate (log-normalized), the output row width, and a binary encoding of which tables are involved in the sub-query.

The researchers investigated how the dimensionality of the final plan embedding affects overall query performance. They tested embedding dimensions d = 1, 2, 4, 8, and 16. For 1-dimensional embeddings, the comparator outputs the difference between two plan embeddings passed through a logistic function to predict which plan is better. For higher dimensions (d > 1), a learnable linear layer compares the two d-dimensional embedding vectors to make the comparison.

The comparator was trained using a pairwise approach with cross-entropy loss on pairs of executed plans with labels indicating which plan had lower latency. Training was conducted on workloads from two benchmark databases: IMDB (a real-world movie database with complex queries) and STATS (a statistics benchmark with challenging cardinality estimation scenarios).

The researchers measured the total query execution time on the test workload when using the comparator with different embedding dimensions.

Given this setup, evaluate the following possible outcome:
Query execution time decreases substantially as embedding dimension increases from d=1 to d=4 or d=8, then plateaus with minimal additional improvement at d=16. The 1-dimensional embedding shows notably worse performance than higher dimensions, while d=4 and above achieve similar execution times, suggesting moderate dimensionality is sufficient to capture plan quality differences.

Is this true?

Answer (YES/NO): NO